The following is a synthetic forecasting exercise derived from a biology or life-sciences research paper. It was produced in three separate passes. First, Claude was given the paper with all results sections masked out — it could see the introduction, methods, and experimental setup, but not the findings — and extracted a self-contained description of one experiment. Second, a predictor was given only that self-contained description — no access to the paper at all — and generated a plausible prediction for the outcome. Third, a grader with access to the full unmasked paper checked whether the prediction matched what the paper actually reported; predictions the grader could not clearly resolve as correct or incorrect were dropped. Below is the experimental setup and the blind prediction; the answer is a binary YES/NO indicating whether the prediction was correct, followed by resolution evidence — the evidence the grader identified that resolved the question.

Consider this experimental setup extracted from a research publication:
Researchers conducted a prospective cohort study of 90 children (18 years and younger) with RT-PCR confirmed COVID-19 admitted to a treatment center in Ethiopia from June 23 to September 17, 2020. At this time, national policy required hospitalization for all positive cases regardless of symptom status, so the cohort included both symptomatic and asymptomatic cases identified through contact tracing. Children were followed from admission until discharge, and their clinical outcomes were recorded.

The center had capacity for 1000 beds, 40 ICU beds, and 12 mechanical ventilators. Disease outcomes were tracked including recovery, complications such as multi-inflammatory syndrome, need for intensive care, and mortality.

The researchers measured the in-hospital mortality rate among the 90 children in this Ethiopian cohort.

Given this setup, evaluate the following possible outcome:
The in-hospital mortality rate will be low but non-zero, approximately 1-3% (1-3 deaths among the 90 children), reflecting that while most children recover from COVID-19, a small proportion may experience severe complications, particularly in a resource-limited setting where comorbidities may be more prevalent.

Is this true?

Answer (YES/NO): NO